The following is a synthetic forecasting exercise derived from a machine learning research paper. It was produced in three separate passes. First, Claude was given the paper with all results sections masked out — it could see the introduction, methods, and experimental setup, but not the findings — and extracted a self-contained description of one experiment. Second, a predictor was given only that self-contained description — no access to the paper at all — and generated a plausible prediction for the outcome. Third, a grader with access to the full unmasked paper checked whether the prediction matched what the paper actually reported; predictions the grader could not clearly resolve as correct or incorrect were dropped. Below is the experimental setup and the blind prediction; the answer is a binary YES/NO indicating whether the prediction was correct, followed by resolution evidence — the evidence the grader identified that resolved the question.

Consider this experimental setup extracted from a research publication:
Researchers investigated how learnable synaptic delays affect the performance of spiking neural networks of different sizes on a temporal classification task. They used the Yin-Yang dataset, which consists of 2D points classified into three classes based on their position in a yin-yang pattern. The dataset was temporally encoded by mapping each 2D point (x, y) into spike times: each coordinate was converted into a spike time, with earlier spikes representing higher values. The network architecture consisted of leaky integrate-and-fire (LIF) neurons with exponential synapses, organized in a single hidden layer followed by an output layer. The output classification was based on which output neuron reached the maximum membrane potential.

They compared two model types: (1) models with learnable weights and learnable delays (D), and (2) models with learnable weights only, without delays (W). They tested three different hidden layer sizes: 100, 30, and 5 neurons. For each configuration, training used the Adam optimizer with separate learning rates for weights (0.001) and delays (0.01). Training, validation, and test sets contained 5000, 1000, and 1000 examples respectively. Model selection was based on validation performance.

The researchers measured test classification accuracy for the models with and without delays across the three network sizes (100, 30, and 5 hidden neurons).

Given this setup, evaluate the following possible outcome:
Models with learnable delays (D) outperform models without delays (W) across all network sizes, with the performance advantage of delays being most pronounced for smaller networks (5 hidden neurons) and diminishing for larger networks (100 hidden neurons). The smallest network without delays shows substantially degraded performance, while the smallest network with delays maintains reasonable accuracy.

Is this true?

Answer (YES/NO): YES